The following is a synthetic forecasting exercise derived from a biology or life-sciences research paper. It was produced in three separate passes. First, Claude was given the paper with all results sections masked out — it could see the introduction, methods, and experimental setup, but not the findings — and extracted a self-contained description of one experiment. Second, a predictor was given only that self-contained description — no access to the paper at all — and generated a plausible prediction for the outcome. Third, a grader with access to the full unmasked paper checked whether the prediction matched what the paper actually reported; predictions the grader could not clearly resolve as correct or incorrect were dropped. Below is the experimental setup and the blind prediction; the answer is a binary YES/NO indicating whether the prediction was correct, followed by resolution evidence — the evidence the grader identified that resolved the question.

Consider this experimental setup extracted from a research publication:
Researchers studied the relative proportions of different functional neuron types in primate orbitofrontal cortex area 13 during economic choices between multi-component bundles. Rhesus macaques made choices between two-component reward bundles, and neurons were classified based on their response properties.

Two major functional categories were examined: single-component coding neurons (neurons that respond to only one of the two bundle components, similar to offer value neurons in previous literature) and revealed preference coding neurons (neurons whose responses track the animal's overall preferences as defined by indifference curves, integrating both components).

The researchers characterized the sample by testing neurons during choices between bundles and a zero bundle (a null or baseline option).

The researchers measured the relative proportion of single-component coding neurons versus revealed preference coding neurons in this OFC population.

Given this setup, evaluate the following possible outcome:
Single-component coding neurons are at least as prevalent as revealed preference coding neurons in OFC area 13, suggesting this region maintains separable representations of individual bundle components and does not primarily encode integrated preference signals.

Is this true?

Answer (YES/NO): YES